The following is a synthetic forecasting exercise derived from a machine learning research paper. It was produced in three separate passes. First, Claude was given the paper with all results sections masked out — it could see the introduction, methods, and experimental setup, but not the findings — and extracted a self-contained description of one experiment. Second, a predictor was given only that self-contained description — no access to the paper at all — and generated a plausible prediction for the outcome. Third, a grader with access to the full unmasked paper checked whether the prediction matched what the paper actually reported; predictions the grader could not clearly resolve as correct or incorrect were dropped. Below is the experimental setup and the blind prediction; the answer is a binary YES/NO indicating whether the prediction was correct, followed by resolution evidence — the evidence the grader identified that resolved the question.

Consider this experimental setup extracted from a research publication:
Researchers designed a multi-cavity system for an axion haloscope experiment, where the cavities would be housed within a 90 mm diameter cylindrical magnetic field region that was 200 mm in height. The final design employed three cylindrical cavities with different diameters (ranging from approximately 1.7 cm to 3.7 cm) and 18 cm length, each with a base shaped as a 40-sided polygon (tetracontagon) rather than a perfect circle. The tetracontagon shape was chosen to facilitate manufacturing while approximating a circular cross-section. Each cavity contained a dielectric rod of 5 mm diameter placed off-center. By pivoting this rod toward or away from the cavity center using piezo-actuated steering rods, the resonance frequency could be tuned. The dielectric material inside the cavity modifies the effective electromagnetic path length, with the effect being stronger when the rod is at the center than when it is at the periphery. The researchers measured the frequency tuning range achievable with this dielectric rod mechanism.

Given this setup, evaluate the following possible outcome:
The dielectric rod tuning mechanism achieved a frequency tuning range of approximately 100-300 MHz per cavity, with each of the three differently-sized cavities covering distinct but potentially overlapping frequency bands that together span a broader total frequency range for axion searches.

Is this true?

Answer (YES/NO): NO